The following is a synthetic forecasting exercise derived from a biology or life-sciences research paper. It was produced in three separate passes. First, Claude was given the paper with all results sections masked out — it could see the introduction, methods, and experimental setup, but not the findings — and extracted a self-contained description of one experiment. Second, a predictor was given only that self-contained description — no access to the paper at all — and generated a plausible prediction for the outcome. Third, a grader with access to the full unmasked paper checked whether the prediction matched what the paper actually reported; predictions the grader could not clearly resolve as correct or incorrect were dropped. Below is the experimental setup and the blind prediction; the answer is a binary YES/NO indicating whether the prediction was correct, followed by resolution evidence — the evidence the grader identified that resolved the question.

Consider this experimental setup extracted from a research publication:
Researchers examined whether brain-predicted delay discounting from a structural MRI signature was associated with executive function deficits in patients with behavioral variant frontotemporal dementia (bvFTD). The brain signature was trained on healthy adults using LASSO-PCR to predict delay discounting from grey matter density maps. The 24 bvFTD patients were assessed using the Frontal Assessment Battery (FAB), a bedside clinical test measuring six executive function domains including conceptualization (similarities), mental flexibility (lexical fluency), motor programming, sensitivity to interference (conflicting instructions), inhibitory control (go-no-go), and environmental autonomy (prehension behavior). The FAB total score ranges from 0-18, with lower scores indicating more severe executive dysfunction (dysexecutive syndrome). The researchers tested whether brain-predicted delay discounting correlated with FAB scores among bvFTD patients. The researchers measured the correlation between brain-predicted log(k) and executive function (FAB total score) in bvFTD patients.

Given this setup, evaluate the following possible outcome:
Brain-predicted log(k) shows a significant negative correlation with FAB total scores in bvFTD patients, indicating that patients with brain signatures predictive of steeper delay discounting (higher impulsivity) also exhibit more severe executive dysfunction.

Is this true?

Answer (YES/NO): YES